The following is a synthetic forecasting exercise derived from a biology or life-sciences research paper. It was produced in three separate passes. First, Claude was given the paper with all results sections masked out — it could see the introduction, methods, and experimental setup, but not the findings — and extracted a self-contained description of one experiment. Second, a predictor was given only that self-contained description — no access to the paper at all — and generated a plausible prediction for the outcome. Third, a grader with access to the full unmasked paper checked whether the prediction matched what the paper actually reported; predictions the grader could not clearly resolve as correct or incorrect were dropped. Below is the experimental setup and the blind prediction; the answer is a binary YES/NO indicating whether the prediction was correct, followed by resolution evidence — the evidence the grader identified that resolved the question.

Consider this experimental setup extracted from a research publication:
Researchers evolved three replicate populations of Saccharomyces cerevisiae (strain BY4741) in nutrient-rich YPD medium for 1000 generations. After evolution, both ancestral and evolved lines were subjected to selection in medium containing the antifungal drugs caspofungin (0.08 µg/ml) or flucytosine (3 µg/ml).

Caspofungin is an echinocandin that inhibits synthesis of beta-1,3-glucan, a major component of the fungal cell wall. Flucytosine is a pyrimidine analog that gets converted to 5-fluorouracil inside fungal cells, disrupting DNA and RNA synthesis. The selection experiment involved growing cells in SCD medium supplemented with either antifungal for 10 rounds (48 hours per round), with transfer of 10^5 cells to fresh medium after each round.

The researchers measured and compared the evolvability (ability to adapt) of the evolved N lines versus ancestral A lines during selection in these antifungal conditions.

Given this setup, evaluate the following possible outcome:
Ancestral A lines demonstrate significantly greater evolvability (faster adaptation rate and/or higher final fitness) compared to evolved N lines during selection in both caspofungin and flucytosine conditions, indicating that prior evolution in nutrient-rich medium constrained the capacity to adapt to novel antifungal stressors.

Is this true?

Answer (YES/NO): NO